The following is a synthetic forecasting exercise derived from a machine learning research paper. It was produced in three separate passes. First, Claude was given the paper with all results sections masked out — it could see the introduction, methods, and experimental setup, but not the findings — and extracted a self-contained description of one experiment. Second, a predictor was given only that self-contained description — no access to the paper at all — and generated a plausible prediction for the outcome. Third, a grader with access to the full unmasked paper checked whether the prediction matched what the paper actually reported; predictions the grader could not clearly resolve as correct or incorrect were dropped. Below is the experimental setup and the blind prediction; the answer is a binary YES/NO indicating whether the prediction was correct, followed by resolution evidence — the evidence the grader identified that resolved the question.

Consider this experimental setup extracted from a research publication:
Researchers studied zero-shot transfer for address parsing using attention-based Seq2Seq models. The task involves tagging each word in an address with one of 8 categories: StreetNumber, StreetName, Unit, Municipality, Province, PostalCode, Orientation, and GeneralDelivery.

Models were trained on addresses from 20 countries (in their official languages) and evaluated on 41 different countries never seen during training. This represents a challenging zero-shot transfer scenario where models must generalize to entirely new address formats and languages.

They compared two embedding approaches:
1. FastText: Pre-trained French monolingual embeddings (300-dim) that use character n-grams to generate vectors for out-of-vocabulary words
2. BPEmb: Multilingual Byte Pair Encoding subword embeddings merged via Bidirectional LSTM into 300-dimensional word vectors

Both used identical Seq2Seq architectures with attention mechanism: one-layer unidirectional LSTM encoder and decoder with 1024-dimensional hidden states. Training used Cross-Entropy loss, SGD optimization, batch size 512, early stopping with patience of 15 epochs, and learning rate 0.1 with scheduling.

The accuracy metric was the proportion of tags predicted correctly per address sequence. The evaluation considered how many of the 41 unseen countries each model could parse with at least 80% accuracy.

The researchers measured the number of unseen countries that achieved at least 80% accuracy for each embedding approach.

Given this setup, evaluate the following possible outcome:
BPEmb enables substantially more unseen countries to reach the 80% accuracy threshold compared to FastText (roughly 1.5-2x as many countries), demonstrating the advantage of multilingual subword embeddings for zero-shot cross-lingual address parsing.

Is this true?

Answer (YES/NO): NO